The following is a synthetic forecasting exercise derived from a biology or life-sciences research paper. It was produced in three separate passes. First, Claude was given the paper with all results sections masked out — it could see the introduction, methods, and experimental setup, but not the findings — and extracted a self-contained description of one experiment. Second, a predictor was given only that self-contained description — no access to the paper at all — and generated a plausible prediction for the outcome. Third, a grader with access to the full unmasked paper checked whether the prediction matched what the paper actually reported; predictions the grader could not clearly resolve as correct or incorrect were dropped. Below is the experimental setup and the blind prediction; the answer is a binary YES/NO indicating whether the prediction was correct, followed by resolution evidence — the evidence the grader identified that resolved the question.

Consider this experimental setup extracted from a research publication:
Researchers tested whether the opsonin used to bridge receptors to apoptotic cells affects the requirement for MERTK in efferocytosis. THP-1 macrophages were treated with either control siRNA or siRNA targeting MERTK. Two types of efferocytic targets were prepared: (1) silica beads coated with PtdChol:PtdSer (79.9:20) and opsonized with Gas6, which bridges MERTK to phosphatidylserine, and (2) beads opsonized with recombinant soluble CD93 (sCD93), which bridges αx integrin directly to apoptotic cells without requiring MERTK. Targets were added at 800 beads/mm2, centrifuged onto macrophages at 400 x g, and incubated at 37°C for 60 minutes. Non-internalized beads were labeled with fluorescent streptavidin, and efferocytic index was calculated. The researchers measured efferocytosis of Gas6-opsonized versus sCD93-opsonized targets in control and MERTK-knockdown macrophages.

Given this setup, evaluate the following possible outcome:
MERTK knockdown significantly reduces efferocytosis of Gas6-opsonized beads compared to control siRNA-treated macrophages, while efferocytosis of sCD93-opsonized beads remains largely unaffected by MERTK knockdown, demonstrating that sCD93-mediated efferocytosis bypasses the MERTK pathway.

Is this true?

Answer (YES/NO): NO